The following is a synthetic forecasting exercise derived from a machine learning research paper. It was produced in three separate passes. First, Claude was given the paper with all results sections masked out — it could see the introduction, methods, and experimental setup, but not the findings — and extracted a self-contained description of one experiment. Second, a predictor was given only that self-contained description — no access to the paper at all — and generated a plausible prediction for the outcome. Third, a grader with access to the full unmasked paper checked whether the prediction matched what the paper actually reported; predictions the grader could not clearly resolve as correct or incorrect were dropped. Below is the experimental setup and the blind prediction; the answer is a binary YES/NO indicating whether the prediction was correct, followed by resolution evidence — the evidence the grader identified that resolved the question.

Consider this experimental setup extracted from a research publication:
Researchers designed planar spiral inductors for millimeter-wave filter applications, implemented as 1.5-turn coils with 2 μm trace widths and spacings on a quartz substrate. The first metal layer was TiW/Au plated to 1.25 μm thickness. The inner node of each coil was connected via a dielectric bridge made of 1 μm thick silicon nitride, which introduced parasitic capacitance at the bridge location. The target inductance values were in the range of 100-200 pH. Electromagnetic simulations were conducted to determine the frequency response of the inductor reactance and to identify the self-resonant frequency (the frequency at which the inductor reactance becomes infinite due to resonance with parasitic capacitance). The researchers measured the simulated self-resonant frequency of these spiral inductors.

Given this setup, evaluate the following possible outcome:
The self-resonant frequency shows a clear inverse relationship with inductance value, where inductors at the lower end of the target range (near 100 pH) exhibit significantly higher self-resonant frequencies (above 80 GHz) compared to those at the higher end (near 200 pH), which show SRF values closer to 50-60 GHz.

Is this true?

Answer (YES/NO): NO